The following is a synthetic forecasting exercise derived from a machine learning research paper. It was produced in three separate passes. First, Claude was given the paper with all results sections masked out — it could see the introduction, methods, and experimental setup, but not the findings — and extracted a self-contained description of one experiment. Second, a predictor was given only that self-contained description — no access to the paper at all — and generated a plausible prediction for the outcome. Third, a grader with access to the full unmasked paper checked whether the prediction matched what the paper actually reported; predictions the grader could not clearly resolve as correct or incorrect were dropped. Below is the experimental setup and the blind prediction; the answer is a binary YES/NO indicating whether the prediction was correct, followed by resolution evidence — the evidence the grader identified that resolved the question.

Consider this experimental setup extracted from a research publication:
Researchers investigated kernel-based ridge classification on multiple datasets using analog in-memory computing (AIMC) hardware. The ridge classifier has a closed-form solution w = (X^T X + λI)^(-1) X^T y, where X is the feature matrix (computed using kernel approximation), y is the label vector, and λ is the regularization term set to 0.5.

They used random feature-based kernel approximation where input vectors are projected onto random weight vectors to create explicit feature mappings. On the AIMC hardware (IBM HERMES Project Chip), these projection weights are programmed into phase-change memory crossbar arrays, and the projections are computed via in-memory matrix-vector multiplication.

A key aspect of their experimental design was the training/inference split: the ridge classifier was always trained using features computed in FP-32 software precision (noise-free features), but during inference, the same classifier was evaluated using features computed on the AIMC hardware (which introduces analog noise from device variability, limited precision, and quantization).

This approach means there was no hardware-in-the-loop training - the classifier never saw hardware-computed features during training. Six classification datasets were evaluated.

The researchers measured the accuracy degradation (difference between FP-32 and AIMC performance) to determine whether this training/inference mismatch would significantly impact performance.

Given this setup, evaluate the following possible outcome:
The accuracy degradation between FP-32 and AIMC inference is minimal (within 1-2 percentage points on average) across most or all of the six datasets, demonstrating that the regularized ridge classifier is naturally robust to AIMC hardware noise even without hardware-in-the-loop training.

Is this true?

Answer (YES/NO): YES